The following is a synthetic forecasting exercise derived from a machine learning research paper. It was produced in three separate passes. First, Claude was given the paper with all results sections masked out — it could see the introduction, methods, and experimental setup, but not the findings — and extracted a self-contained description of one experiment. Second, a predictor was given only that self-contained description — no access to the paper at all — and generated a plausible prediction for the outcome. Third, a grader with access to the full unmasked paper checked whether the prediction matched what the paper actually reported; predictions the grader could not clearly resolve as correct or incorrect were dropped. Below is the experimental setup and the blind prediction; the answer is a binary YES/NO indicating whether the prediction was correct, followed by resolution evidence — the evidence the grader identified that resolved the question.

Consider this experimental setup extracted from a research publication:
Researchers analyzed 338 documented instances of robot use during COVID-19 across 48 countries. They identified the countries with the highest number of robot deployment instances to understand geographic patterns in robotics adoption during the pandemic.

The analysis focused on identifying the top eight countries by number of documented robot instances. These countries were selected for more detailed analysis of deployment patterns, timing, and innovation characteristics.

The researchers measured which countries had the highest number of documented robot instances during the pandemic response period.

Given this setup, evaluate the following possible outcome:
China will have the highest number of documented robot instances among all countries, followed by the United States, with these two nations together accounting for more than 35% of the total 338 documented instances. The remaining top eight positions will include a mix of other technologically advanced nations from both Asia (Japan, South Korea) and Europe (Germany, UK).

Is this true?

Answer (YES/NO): NO